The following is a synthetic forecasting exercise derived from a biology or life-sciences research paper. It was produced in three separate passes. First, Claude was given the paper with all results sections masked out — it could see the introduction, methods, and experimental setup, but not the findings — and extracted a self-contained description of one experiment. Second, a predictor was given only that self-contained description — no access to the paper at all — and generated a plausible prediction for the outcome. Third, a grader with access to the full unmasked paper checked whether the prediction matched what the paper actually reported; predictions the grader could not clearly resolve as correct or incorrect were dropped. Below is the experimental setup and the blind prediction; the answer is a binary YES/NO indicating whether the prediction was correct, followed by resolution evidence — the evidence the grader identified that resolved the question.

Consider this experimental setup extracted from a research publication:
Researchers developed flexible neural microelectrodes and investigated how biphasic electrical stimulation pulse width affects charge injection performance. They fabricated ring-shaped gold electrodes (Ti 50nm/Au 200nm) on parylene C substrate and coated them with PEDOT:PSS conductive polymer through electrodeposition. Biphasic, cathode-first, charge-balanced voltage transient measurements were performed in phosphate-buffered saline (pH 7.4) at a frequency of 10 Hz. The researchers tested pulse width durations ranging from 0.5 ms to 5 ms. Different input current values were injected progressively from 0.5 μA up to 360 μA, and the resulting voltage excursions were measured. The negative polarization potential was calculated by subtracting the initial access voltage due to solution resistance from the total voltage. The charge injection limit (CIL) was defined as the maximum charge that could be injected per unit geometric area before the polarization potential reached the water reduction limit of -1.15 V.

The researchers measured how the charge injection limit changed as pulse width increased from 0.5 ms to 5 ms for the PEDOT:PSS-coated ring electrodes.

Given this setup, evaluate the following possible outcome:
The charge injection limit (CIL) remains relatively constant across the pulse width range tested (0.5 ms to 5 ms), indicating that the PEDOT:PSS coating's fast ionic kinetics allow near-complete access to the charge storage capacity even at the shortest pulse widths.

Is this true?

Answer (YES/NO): NO